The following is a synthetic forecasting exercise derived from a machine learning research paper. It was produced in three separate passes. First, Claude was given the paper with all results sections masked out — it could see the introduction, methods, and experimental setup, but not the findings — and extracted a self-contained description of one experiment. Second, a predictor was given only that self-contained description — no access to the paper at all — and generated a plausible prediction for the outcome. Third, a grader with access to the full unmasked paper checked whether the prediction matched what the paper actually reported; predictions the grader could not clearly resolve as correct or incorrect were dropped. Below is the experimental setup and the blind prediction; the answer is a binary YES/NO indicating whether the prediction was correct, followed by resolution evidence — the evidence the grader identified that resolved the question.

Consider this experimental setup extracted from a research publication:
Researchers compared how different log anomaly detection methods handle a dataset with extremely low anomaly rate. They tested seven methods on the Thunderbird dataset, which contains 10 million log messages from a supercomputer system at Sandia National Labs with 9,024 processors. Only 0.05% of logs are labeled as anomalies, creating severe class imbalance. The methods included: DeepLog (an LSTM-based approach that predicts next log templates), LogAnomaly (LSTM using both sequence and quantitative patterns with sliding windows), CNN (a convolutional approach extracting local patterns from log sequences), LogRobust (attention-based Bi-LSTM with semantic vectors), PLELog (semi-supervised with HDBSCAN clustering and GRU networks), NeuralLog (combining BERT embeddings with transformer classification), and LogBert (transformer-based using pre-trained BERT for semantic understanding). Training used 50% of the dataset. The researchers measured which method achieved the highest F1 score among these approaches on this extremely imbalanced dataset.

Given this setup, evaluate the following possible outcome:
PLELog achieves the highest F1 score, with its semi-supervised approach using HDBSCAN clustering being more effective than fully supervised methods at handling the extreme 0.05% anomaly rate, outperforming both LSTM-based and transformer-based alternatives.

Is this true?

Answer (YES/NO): NO